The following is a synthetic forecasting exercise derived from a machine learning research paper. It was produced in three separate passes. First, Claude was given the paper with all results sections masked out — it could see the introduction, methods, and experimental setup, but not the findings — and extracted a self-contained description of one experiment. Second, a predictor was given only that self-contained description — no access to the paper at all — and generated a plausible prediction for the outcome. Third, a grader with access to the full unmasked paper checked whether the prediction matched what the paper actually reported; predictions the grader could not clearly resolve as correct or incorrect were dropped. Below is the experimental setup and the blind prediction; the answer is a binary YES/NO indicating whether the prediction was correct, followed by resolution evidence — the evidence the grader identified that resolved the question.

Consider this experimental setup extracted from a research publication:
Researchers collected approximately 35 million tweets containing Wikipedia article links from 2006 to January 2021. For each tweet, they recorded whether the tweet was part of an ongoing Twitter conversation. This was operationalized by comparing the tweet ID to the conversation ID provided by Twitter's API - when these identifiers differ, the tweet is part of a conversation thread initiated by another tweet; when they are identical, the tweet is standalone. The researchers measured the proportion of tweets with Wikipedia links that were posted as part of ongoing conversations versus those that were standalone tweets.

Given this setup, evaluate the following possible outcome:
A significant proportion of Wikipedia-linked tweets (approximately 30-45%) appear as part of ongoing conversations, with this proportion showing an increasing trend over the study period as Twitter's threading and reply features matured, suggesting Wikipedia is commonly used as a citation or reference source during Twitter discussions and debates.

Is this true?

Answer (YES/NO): NO